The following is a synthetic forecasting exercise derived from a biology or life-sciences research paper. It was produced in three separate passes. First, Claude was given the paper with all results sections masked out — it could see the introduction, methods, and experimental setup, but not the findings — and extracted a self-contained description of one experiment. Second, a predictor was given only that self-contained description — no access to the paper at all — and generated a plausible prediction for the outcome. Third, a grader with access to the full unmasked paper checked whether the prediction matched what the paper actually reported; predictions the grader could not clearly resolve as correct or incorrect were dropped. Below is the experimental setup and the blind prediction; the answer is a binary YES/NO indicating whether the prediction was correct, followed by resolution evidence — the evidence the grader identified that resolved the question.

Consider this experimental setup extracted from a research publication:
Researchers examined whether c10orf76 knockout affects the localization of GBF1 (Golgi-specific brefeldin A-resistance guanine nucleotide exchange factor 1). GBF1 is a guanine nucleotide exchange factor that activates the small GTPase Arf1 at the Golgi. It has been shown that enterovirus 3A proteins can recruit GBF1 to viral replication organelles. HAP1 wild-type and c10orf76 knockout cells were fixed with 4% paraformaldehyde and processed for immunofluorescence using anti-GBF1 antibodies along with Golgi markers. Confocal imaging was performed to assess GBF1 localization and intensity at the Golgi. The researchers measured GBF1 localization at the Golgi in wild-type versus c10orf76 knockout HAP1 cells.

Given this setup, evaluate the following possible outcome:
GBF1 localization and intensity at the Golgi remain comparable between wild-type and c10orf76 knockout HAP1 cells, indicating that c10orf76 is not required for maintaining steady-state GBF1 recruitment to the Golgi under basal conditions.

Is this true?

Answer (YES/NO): NO